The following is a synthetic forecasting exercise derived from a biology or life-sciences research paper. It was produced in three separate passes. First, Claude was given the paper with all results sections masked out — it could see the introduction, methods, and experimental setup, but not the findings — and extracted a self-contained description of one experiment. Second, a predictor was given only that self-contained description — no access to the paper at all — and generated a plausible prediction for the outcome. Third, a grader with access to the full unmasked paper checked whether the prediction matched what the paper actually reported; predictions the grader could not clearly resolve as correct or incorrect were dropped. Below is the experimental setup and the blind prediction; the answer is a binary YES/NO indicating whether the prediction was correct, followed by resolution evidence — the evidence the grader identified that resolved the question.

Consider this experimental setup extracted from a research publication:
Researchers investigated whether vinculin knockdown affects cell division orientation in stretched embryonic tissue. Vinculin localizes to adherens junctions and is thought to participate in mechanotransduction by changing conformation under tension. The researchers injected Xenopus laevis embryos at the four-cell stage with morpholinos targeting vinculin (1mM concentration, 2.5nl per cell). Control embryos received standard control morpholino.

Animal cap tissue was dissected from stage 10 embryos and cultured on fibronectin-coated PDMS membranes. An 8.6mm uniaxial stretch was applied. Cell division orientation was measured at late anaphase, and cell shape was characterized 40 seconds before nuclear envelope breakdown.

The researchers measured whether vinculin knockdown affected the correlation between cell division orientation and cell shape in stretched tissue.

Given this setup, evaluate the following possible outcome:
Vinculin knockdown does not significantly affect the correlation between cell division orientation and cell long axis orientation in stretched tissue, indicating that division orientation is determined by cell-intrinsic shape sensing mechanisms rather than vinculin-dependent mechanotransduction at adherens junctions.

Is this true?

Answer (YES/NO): YES